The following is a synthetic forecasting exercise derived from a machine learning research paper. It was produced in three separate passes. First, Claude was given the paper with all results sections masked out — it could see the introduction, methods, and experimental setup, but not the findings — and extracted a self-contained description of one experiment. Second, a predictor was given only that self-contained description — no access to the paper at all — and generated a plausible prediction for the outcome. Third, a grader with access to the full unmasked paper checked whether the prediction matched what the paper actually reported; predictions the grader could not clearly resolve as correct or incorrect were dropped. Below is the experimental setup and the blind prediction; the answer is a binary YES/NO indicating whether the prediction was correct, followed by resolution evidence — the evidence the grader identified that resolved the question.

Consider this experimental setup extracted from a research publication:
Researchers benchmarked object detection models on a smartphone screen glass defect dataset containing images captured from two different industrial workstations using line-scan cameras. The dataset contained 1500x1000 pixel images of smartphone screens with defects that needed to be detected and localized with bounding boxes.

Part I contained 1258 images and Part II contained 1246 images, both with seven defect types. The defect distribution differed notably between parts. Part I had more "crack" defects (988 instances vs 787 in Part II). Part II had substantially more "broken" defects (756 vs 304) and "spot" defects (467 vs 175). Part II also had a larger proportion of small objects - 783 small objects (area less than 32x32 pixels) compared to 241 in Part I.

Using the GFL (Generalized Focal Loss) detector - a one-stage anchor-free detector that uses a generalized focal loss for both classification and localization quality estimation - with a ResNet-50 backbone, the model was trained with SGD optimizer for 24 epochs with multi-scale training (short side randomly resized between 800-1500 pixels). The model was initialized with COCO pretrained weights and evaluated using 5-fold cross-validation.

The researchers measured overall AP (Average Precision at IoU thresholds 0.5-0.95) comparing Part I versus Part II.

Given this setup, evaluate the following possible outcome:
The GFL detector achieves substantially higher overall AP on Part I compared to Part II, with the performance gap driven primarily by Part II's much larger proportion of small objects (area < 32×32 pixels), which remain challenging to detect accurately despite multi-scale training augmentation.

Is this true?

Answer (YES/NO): NO